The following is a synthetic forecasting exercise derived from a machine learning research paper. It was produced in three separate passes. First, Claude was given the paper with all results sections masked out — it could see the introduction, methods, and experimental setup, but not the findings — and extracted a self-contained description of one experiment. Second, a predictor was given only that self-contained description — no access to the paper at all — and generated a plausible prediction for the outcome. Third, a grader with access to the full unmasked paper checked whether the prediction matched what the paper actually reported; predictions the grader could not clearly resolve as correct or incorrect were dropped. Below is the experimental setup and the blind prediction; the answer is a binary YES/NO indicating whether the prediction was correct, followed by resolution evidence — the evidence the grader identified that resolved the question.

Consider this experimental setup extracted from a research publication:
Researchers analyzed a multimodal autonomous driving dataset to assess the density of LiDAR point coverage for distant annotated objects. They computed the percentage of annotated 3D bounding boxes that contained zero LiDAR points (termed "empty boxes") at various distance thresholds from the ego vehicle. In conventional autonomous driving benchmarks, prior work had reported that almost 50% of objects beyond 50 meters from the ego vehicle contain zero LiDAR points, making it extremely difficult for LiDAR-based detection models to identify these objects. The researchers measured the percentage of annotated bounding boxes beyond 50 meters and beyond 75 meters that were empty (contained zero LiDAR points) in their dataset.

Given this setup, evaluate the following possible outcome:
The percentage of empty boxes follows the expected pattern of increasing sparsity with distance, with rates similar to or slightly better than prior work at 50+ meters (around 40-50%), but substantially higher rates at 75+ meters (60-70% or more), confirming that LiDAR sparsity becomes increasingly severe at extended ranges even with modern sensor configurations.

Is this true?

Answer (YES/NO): NO